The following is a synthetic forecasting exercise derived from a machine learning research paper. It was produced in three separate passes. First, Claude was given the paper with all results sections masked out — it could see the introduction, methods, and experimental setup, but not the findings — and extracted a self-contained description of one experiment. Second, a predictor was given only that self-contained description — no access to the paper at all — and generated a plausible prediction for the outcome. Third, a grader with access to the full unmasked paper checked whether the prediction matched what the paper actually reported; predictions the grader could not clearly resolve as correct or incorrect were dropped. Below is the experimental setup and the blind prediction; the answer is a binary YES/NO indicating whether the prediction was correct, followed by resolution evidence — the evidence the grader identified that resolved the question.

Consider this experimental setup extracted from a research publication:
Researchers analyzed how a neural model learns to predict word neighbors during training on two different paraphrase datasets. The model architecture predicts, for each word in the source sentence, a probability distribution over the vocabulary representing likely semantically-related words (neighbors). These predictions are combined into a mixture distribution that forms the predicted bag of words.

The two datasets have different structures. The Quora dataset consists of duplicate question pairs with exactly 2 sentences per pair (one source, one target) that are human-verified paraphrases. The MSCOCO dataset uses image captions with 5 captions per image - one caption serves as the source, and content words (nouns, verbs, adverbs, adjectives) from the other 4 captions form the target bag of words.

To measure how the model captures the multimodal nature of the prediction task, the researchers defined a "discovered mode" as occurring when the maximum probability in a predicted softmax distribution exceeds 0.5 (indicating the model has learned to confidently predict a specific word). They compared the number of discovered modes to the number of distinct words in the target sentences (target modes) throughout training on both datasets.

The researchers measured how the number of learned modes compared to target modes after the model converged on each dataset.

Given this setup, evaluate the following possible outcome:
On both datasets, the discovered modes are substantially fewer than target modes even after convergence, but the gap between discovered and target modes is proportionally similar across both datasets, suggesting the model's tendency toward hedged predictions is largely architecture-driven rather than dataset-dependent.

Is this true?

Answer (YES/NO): NO